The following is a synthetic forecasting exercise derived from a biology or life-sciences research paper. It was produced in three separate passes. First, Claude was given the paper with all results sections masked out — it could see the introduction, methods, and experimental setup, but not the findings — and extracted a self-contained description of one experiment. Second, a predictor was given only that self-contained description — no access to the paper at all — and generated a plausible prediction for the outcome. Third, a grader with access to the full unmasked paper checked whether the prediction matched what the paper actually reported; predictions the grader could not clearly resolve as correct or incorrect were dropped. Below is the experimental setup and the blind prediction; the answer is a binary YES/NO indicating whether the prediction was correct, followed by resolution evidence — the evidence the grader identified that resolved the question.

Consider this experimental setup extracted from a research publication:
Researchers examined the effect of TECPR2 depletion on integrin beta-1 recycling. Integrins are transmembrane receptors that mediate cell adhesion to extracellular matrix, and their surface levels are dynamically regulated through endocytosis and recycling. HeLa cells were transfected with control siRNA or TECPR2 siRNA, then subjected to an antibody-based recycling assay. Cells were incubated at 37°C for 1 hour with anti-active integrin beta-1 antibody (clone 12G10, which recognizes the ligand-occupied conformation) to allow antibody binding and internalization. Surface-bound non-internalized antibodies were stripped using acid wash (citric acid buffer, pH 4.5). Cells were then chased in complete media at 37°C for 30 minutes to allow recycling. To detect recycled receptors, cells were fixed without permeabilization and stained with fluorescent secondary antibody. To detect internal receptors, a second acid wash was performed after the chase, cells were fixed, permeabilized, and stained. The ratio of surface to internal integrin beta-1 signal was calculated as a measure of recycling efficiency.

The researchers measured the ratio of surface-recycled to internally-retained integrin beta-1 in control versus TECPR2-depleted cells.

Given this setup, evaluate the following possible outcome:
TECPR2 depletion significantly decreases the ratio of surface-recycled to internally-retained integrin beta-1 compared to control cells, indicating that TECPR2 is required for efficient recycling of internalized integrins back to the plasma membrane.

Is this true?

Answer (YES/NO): YES